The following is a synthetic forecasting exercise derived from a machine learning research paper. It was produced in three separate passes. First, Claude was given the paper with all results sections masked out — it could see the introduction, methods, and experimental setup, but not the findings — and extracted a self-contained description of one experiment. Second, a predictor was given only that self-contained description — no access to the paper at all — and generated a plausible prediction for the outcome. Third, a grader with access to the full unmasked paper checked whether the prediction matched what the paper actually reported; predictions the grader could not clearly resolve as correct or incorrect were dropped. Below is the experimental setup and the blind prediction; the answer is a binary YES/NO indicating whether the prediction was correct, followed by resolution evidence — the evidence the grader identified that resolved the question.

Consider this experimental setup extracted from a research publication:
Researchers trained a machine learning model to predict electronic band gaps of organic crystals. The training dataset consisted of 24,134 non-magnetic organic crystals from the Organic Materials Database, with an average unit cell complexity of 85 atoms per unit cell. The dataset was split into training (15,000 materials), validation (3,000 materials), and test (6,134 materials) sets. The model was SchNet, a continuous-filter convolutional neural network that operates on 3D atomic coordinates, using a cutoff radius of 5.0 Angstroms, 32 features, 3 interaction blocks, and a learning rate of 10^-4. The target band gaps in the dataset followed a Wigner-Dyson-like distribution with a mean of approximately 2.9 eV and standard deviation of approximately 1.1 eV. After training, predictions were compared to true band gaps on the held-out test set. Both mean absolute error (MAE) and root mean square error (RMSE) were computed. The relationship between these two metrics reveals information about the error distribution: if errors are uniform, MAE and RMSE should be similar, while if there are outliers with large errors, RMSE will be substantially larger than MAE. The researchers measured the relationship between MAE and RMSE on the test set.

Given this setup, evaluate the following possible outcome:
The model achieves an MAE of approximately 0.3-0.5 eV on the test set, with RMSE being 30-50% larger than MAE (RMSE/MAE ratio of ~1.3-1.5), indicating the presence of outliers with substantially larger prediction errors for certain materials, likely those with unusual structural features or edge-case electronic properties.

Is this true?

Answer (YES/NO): YES